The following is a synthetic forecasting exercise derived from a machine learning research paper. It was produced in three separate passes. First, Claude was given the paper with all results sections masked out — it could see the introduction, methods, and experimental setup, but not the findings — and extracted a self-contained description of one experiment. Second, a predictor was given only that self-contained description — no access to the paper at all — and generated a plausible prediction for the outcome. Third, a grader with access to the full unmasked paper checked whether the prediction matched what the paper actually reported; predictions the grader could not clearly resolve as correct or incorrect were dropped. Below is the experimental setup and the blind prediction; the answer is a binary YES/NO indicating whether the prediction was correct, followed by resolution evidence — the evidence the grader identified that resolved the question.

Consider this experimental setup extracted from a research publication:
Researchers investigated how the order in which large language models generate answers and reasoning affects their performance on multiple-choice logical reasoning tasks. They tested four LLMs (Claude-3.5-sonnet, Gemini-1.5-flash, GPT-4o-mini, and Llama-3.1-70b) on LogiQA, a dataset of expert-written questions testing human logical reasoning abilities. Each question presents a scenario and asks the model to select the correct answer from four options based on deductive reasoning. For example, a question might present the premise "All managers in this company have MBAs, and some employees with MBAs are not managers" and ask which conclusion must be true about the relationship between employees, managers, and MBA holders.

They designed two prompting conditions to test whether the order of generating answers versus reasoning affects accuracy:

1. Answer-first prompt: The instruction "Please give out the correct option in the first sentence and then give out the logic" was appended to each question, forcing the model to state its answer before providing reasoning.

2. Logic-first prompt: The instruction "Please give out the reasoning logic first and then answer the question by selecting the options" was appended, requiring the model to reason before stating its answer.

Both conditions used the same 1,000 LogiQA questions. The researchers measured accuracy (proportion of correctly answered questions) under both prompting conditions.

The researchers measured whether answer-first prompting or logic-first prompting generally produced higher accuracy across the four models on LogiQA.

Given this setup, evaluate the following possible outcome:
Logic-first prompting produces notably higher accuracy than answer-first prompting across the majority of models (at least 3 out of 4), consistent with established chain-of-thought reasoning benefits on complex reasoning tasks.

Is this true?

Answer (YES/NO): NO